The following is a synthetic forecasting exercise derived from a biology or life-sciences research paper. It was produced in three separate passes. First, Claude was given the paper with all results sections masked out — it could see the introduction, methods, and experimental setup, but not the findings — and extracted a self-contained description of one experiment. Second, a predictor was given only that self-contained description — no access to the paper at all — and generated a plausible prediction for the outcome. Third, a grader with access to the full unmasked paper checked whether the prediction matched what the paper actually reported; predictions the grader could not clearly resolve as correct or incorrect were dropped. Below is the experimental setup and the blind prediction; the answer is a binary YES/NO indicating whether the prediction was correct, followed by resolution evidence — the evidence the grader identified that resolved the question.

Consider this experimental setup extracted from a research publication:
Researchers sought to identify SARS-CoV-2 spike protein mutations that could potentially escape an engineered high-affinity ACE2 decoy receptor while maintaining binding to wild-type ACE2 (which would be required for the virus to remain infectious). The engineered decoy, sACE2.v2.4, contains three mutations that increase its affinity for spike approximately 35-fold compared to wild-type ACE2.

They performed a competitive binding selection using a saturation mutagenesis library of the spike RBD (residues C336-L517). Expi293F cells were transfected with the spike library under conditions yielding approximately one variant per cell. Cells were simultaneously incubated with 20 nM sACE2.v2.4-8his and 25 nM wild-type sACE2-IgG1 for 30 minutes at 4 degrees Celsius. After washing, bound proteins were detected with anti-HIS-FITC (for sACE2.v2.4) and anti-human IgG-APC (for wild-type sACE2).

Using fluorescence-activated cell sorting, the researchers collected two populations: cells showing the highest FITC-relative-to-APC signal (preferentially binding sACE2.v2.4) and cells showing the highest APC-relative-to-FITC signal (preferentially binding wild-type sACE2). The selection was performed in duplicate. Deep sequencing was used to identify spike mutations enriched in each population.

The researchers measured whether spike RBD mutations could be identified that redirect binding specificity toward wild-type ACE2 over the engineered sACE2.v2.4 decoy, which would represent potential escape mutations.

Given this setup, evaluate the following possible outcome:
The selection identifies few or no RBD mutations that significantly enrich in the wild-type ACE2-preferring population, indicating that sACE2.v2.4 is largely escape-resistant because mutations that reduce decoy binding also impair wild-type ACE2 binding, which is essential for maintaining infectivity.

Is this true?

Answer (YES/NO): YES